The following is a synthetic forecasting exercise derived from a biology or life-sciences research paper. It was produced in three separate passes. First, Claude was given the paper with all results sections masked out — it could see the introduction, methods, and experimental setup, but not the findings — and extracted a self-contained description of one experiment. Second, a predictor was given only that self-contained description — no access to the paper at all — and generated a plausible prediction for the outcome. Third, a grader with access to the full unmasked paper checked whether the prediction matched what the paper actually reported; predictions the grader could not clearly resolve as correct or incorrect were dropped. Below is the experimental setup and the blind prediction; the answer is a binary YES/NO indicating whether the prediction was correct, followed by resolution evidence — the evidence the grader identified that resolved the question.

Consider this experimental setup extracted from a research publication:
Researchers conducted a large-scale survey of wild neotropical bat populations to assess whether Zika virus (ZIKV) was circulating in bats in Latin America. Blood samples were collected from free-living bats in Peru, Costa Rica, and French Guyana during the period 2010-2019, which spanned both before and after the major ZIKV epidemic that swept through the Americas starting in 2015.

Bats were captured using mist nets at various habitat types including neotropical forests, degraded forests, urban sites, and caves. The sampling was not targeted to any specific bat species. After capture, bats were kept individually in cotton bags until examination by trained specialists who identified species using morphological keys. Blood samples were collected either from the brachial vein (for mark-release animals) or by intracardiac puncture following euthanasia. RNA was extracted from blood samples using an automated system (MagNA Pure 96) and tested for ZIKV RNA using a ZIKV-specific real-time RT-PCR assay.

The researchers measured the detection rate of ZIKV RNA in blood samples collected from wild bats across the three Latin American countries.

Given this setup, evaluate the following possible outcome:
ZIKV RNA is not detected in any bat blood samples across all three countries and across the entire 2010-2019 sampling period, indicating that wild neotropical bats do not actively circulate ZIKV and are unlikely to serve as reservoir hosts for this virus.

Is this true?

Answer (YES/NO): YES